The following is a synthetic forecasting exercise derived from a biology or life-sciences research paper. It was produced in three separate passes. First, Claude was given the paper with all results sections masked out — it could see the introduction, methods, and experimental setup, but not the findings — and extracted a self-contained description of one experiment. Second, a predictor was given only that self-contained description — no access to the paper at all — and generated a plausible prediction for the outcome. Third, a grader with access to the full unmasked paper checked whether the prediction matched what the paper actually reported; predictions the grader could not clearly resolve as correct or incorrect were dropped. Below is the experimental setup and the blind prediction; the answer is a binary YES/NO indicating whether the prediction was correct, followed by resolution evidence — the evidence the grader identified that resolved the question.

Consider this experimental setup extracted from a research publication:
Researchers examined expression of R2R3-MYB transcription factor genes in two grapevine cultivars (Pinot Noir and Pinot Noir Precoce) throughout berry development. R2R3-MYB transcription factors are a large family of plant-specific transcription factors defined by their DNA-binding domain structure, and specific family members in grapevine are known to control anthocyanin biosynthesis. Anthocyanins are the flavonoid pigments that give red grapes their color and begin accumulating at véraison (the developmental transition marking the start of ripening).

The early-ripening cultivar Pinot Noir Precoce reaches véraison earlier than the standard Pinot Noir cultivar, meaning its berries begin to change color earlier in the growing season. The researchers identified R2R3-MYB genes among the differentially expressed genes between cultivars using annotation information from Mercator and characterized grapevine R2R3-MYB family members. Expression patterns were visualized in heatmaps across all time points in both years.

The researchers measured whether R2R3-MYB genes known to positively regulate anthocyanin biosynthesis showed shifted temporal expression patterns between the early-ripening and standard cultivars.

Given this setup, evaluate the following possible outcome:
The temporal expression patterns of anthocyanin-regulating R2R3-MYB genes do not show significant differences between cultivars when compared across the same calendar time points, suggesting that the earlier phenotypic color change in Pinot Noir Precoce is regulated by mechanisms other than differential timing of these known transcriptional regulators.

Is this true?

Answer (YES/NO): NO